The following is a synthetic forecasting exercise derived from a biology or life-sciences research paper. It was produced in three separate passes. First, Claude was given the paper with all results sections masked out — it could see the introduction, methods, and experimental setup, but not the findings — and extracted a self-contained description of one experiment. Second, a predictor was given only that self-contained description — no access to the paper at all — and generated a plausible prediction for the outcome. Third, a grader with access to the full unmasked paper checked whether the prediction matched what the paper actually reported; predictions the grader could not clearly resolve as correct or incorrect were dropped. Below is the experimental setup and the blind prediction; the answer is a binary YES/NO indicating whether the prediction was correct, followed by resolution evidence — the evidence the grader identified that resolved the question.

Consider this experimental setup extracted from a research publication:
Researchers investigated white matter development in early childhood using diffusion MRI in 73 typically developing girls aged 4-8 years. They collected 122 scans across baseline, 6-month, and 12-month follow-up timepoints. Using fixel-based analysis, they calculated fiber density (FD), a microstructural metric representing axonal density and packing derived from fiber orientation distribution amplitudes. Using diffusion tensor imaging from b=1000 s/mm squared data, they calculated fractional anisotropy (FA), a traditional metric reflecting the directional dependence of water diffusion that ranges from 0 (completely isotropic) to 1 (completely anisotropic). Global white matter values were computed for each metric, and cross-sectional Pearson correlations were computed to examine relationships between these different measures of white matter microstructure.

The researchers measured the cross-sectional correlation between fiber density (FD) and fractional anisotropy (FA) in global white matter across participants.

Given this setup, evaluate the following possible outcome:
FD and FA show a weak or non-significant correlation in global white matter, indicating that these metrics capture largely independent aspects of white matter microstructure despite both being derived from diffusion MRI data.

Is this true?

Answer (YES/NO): NO